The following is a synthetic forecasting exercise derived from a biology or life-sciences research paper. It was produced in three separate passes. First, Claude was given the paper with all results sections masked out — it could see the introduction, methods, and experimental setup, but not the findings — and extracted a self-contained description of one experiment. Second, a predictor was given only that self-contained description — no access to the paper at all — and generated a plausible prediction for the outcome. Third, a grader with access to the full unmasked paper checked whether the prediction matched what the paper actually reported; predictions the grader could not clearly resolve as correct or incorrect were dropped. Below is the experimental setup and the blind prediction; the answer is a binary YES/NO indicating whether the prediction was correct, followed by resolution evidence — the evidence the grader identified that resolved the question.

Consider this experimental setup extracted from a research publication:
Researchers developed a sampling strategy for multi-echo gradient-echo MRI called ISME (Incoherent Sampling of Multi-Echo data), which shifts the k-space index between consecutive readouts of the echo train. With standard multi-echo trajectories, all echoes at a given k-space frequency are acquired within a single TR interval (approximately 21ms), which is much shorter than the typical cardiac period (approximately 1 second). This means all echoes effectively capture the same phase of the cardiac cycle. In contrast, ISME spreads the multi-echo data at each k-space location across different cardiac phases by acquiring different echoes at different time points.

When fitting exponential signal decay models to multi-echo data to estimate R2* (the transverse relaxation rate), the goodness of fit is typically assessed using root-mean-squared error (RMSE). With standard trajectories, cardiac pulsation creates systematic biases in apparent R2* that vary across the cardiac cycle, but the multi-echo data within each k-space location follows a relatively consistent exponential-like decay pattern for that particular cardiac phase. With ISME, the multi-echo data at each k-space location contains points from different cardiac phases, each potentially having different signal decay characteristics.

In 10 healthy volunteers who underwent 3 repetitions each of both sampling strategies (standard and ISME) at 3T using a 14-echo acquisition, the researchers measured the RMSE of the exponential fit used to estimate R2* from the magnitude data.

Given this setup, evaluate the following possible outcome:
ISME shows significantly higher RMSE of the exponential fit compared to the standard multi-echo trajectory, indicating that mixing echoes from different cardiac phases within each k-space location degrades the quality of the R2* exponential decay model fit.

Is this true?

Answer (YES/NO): YES